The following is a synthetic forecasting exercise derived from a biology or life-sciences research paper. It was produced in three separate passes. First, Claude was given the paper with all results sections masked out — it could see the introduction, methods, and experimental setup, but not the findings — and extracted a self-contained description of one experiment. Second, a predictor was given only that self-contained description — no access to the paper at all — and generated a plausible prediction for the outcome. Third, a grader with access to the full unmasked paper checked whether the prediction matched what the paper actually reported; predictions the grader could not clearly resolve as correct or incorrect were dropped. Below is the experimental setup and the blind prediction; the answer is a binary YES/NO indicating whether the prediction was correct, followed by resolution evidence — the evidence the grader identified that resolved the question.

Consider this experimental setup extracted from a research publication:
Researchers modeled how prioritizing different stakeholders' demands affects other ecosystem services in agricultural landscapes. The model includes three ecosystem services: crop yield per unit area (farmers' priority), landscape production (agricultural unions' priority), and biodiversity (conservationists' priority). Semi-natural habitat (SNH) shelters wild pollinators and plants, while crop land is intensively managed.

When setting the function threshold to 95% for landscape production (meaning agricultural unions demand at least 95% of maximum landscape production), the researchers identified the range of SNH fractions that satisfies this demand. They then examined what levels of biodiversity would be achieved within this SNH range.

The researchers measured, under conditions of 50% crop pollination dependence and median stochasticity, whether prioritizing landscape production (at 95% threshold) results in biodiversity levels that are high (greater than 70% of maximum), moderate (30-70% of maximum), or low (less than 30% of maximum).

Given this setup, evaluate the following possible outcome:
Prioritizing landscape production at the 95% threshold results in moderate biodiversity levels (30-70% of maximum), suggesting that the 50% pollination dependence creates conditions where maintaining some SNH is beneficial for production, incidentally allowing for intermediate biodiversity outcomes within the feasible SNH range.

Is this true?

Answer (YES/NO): YES